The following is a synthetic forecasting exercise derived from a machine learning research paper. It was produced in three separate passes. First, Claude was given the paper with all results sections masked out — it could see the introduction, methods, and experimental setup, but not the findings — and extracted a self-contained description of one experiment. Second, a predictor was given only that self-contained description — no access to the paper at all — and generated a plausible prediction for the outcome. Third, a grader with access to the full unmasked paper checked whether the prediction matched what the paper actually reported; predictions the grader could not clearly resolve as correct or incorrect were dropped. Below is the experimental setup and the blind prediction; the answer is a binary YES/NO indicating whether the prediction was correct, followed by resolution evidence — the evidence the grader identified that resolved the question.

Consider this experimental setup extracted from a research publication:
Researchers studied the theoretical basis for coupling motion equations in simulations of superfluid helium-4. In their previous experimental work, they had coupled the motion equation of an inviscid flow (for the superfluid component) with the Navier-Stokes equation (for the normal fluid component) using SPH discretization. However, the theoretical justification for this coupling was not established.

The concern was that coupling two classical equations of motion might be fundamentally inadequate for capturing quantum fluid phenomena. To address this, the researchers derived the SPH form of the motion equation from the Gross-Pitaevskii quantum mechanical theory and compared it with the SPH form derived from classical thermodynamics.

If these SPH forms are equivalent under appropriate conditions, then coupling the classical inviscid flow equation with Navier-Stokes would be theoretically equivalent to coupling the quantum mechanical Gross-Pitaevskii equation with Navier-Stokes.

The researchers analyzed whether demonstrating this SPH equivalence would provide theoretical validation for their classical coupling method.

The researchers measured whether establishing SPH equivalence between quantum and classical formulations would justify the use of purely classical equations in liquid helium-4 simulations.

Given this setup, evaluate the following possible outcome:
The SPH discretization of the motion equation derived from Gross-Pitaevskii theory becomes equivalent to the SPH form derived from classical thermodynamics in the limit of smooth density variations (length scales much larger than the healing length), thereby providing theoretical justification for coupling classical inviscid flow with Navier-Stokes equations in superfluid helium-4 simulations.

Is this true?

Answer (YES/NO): NO